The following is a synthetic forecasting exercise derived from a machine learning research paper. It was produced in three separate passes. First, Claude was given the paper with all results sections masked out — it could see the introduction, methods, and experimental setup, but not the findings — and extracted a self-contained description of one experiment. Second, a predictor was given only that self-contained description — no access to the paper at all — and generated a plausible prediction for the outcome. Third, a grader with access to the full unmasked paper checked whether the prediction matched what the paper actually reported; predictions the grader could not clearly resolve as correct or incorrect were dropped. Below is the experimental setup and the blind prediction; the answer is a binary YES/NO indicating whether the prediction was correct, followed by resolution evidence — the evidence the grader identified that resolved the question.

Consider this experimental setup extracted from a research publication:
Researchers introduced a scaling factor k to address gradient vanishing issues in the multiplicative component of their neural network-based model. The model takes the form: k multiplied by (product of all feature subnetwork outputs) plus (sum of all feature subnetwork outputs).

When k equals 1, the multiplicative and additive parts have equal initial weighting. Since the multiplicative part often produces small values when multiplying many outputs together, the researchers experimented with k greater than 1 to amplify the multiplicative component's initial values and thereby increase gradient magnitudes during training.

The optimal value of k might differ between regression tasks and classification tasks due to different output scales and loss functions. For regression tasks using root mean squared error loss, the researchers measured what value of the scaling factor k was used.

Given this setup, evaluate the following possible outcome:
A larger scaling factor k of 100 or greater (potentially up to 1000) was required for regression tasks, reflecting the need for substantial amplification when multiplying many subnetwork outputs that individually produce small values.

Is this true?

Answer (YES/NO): NO